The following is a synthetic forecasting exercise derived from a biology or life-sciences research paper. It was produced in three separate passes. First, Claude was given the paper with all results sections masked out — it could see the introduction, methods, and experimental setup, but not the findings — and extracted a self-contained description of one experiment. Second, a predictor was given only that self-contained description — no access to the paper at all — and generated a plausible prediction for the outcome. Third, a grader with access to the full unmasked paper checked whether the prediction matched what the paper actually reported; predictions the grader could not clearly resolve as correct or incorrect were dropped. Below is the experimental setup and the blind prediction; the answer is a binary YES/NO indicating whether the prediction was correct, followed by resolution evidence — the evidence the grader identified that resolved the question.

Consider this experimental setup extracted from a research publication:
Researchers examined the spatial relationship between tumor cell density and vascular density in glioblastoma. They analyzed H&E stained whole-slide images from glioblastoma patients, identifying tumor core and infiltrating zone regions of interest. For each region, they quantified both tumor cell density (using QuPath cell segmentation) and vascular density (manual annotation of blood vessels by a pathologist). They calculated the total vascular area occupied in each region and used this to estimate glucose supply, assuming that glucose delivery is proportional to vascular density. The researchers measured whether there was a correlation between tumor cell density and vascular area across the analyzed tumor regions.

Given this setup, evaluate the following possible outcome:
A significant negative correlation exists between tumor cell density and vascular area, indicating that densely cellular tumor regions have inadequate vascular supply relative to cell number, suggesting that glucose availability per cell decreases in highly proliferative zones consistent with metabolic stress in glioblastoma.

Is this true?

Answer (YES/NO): NO